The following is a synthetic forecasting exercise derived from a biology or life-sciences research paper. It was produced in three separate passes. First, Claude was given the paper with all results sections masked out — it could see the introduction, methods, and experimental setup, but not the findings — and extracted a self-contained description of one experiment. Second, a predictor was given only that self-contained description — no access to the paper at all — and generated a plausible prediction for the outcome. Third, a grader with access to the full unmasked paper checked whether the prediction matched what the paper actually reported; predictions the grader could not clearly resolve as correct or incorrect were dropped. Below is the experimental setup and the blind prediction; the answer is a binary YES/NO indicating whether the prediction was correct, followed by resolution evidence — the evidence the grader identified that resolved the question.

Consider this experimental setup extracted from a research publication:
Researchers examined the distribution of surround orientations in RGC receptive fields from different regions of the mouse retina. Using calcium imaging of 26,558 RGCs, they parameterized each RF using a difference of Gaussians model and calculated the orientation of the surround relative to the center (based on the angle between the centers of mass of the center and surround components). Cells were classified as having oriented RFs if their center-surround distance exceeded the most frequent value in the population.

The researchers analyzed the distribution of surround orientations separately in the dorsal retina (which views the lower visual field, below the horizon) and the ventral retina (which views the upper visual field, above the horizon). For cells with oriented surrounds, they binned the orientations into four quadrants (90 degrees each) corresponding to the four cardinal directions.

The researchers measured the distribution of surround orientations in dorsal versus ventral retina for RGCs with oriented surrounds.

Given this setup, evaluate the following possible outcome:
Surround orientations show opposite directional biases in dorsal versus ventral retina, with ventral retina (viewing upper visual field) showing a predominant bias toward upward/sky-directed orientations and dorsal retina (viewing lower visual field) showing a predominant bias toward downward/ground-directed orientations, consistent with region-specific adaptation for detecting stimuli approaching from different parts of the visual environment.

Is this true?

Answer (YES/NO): NO